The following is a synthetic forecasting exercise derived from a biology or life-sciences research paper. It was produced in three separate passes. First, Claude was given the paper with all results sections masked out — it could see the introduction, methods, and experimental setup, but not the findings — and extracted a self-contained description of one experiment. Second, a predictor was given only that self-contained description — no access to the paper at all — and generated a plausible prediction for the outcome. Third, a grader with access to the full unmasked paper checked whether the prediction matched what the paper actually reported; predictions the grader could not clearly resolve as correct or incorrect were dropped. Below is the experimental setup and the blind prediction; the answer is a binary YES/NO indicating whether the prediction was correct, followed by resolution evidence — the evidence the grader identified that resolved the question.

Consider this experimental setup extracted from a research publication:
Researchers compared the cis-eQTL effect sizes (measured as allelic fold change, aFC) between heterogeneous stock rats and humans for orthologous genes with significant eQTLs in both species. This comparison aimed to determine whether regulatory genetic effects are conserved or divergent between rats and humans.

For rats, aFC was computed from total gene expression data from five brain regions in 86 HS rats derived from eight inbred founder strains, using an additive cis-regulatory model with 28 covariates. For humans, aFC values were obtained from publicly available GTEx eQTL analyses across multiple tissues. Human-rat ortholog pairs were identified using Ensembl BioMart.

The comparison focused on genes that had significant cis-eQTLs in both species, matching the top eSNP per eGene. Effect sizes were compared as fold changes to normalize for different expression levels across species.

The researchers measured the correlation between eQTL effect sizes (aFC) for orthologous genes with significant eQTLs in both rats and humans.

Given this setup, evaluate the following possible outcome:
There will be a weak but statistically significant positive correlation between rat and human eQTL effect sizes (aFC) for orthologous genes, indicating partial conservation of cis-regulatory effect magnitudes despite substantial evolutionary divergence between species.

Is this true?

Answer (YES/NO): YES